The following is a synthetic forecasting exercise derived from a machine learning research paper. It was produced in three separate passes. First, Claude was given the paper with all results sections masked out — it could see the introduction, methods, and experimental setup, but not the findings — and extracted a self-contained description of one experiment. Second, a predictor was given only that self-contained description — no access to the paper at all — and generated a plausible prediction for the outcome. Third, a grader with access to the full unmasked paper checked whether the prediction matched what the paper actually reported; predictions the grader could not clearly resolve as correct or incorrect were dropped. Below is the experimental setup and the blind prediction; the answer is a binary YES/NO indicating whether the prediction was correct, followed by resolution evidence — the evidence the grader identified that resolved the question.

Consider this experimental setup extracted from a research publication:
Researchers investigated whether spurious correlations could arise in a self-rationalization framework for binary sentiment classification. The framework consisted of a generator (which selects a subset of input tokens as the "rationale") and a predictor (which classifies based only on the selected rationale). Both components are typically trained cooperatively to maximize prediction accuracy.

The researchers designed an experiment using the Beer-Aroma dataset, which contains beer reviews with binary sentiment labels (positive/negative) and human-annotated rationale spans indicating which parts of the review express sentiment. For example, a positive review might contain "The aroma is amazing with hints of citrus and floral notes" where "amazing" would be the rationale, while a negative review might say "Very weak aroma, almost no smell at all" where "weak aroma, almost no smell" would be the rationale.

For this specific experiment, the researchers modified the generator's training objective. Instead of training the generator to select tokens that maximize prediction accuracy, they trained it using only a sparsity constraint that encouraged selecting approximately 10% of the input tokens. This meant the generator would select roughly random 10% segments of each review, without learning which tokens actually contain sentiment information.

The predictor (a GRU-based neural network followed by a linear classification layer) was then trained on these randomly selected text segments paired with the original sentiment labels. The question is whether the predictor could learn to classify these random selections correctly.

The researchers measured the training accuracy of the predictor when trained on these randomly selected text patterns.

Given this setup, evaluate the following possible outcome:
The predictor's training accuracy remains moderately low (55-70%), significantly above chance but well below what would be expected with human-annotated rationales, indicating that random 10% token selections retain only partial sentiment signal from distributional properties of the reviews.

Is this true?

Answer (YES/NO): NO